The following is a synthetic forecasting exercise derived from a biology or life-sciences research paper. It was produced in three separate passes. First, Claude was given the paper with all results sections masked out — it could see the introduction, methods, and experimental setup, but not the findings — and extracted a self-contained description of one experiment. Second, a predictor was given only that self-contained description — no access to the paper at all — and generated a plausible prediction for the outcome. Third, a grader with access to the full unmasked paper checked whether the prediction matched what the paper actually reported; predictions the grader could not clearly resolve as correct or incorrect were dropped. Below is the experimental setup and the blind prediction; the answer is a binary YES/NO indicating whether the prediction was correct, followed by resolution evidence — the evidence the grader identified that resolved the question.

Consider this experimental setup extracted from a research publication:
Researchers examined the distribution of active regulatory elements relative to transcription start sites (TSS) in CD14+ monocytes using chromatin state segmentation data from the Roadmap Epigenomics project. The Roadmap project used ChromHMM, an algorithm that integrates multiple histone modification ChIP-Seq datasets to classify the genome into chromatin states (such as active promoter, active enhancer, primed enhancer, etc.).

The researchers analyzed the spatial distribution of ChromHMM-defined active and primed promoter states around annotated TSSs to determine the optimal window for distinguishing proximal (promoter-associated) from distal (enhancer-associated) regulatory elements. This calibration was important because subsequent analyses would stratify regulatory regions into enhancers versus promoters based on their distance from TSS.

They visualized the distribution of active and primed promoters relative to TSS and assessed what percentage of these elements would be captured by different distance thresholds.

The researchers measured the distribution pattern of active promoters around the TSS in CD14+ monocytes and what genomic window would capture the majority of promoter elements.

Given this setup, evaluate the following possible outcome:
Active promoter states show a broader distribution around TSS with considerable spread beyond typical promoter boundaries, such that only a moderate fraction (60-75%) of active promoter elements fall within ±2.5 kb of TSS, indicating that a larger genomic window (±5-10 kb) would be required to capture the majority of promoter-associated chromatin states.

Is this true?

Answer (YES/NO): NO